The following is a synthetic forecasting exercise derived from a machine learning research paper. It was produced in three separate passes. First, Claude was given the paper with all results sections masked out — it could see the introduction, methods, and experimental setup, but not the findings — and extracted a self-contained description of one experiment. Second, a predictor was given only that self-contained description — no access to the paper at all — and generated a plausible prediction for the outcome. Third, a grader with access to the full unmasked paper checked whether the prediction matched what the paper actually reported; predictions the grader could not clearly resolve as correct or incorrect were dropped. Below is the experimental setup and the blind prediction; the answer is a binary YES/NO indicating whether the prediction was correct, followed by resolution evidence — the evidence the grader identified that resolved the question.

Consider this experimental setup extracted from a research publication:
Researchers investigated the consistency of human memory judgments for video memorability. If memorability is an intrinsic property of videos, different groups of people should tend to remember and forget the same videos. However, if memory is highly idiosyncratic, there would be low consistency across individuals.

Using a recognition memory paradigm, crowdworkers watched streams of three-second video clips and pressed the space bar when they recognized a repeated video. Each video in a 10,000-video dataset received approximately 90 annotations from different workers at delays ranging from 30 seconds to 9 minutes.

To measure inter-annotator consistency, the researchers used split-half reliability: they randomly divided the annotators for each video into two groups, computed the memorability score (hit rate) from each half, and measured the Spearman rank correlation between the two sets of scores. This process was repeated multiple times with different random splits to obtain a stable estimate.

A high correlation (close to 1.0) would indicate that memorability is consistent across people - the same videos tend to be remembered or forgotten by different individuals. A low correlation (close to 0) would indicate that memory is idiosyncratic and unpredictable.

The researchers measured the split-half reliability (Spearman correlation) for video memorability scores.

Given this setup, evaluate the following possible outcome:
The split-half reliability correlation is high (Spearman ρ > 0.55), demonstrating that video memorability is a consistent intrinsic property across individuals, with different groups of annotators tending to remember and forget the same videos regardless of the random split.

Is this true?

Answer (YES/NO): YES